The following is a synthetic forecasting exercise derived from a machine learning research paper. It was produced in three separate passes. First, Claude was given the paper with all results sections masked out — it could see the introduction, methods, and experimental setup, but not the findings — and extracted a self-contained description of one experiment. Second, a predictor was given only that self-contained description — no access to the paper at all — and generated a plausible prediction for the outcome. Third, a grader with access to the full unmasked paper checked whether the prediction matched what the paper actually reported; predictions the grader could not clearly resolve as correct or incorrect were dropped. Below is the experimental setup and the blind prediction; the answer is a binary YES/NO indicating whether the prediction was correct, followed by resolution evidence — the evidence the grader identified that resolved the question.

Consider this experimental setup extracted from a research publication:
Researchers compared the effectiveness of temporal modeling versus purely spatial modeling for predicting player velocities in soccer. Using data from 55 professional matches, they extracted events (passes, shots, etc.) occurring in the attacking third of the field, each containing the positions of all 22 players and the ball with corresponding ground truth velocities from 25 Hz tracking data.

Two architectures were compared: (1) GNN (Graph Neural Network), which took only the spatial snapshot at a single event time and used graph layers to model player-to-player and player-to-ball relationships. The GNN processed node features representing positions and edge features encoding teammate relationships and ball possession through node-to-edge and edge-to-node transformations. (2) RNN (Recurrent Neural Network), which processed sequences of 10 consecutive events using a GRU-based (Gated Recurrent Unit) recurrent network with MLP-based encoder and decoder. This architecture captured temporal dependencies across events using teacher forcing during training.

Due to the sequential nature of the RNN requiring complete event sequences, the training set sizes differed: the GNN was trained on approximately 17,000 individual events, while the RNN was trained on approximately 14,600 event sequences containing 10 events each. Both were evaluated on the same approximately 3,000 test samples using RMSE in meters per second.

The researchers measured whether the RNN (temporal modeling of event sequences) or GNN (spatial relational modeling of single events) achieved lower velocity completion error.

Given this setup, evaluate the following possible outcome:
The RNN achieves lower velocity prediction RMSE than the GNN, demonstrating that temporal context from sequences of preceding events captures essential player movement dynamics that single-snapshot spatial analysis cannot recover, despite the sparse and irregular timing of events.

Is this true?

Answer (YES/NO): YES